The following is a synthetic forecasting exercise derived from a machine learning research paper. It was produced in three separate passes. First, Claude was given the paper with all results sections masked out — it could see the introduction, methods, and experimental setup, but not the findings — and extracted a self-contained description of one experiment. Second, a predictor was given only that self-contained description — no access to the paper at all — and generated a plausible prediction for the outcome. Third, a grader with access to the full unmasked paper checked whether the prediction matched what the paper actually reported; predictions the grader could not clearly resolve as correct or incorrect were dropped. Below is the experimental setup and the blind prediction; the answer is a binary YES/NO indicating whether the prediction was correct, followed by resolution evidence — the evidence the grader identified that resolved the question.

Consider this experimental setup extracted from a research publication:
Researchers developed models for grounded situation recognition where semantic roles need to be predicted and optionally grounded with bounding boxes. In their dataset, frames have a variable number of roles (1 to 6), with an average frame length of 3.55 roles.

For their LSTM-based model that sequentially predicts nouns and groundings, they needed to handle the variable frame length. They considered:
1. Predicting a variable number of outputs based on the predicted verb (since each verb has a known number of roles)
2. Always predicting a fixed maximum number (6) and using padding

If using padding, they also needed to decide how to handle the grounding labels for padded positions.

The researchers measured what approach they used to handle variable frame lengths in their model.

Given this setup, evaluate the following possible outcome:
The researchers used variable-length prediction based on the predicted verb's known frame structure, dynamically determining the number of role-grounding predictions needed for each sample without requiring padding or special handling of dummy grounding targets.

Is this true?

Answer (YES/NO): NO